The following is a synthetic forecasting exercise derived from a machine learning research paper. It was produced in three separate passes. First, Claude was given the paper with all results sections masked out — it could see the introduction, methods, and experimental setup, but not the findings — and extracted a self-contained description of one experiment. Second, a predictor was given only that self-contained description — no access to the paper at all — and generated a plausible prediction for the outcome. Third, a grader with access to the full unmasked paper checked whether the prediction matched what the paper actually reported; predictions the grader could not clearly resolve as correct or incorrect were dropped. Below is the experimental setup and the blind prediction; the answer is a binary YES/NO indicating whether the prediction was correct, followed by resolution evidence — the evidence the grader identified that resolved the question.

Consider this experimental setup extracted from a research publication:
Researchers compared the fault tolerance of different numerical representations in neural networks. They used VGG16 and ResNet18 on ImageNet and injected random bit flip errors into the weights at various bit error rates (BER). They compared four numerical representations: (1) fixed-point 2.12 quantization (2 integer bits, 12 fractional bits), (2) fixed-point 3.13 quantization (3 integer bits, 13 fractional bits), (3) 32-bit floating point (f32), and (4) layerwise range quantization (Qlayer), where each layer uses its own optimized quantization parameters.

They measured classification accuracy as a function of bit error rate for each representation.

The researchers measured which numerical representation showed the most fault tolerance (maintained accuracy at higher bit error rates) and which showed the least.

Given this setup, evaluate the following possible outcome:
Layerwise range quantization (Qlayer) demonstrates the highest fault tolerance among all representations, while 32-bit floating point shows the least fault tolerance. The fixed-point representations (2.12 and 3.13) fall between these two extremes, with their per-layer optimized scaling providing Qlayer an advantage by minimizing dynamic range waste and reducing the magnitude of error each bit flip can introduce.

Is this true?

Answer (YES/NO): YES